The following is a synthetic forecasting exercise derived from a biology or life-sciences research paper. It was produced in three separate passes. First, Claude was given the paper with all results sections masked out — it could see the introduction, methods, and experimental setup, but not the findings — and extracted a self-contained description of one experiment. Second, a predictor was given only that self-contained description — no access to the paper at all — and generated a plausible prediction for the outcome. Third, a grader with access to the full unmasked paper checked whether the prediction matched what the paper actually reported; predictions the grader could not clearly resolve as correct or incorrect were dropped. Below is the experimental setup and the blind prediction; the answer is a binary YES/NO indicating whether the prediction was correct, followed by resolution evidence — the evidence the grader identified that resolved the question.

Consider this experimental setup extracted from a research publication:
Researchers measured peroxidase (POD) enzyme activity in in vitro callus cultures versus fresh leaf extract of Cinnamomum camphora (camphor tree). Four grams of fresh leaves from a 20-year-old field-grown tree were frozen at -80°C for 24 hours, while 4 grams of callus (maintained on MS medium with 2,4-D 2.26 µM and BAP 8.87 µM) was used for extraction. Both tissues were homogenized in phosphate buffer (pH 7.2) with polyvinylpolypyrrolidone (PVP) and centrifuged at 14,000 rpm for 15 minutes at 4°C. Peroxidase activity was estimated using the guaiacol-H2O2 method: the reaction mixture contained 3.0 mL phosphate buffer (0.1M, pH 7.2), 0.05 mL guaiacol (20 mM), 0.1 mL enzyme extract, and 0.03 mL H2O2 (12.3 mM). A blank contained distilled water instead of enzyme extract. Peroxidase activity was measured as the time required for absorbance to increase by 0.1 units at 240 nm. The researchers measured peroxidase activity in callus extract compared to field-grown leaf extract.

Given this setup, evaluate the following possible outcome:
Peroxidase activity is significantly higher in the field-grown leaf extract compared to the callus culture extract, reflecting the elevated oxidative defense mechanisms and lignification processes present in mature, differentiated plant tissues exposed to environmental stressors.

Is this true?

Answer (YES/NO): NO